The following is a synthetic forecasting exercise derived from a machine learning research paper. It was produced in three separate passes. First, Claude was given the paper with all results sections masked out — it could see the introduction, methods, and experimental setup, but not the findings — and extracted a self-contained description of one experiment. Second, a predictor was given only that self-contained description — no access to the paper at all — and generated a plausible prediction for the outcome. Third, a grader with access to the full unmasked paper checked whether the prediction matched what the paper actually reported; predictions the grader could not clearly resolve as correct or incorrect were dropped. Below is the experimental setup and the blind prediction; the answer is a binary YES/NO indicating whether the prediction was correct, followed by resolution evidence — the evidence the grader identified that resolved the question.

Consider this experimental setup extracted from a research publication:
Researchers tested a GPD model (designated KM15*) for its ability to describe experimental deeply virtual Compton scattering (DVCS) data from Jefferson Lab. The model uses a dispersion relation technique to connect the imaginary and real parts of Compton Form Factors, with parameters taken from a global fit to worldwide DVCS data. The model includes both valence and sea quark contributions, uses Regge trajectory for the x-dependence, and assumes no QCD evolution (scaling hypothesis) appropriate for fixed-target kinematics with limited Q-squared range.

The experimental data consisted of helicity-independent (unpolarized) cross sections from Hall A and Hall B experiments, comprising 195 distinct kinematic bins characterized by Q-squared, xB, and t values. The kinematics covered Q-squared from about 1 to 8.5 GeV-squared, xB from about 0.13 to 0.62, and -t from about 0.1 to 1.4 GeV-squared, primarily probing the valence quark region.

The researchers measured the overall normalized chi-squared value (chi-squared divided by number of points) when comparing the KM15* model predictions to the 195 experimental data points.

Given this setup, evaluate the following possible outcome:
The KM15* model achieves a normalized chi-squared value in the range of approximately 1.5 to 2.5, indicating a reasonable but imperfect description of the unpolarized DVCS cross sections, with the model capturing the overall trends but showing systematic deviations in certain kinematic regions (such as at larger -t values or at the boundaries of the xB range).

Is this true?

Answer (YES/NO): NO